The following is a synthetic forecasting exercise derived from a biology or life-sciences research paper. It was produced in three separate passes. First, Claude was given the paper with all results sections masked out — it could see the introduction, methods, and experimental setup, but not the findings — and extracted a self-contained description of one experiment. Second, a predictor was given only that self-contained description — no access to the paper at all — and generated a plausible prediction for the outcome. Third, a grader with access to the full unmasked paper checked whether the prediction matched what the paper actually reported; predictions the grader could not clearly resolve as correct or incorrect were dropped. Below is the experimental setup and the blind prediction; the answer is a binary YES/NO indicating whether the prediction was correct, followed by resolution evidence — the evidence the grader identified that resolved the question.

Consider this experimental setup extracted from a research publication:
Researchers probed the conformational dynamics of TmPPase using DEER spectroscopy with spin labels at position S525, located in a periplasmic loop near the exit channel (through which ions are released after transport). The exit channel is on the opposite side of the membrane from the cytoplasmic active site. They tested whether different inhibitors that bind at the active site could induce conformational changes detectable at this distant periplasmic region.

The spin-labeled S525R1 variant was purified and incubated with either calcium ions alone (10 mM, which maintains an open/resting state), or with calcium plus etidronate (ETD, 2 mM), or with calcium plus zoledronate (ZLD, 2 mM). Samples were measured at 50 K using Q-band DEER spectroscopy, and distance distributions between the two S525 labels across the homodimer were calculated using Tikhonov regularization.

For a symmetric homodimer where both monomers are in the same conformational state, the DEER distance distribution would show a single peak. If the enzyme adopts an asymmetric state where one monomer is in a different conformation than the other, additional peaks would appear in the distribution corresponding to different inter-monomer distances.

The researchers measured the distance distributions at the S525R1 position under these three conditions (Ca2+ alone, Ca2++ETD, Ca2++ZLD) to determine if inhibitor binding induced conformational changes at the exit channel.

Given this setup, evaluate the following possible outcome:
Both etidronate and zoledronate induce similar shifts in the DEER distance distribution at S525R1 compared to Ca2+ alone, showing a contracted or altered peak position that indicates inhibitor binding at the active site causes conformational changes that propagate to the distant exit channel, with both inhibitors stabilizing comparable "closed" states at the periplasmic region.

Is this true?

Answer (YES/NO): NO